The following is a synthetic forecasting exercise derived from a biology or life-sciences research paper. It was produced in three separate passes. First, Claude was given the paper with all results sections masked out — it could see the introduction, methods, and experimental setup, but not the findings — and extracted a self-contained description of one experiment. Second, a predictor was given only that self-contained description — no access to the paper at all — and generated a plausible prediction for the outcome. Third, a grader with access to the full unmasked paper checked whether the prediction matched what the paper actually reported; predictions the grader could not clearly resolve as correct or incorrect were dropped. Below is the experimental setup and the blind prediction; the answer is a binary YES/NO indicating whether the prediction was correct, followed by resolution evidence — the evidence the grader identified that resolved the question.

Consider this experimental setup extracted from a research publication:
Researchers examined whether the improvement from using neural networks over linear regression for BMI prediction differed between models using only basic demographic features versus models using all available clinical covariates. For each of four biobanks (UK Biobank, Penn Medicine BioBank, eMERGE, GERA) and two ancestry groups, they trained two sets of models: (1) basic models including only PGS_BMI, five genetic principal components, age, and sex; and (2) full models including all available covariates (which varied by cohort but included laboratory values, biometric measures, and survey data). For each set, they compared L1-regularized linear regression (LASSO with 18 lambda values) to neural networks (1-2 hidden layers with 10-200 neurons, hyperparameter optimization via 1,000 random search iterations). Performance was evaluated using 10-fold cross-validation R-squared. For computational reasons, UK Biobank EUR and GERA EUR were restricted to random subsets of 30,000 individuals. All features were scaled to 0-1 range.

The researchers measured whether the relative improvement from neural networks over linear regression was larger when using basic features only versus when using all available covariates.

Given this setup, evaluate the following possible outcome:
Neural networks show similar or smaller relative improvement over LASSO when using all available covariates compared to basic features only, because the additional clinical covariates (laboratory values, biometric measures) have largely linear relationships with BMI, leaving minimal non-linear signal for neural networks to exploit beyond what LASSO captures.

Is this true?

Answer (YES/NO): YES